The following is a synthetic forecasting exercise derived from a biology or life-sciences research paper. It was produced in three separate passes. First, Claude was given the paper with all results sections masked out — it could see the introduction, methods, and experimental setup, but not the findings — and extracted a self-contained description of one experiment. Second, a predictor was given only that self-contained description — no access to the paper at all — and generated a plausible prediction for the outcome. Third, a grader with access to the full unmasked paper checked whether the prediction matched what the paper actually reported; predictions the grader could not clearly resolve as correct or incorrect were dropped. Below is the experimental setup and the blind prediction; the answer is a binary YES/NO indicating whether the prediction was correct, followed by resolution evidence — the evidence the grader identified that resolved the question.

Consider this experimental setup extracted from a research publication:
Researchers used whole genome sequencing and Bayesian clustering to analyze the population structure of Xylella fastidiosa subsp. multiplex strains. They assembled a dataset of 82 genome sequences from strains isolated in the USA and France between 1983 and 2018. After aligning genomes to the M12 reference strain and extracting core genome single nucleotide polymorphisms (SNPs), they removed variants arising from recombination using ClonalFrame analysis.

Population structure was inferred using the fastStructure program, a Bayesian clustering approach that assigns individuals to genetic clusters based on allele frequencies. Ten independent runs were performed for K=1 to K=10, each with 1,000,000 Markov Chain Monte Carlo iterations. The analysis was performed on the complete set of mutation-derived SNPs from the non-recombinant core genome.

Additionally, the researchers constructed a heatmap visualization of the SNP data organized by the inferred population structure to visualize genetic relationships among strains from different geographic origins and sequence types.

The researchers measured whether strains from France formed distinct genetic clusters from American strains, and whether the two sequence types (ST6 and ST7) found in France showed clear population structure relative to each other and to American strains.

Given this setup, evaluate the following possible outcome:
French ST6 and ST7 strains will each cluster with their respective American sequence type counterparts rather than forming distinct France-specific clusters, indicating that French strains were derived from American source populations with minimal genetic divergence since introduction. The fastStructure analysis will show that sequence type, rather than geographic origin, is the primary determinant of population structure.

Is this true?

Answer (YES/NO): YES